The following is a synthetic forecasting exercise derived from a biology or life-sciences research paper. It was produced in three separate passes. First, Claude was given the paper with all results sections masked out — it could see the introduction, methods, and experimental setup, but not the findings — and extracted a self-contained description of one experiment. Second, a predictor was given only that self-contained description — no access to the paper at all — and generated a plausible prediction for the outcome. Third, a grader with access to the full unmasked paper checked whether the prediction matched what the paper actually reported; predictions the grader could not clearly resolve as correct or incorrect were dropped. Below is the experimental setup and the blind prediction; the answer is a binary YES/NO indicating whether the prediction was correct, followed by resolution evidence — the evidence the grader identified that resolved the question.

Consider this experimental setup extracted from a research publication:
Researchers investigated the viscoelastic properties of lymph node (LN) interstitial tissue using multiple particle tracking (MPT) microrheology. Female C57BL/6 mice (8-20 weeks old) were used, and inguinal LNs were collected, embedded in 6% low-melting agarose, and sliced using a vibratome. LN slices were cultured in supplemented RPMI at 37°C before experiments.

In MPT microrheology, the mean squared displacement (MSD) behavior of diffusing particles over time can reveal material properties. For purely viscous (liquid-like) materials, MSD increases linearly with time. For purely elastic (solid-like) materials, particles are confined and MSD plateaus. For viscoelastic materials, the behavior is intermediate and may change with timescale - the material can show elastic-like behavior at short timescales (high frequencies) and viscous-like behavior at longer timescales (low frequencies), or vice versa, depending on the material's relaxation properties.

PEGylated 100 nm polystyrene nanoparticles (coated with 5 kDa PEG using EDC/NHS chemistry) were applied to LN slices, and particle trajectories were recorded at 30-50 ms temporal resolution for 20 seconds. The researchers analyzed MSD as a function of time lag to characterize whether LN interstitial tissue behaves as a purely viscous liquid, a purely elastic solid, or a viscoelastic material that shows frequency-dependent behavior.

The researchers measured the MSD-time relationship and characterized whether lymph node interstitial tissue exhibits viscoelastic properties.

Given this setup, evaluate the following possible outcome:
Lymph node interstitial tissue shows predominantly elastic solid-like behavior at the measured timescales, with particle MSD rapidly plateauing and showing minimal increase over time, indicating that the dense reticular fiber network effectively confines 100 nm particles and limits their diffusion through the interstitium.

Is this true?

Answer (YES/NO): NO